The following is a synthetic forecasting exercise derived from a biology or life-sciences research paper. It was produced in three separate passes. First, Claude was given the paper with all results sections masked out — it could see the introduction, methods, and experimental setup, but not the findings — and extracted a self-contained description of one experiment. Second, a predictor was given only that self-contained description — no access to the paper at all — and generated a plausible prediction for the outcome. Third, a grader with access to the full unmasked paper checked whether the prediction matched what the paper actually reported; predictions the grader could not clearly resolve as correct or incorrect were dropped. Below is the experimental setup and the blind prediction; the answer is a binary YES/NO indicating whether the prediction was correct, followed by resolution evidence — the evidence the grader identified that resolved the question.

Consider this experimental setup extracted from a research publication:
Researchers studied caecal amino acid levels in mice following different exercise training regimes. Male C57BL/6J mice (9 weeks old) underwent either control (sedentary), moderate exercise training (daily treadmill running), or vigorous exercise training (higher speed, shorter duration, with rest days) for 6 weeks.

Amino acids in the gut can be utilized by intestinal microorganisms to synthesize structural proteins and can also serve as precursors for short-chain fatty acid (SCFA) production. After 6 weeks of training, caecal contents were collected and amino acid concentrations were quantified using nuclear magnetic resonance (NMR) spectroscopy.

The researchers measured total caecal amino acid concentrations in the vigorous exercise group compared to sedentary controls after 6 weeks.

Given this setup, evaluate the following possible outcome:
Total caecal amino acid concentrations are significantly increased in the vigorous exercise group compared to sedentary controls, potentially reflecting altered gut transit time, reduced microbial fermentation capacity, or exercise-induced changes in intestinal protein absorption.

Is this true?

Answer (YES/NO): NO